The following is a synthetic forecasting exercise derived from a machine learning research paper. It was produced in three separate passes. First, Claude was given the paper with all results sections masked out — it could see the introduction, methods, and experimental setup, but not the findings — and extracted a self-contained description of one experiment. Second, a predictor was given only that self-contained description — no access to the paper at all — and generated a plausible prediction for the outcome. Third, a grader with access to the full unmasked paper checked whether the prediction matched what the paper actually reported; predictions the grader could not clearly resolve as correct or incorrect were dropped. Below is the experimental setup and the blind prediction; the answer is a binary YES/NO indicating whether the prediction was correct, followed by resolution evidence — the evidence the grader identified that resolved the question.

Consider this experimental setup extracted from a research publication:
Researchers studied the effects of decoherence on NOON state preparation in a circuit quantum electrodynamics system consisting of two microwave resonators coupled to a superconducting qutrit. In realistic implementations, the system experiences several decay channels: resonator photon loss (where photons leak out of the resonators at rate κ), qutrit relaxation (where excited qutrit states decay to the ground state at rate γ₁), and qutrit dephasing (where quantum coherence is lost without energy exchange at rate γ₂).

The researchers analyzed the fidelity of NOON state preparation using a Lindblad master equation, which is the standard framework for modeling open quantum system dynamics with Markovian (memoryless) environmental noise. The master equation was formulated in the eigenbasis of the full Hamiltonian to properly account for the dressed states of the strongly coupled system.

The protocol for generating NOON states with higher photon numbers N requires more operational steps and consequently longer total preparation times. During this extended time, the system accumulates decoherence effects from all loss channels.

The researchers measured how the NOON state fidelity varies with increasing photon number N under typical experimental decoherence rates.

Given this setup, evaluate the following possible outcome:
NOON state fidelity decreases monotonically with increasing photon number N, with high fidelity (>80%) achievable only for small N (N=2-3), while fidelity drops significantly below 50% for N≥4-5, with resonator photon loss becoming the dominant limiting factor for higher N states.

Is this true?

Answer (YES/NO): NO